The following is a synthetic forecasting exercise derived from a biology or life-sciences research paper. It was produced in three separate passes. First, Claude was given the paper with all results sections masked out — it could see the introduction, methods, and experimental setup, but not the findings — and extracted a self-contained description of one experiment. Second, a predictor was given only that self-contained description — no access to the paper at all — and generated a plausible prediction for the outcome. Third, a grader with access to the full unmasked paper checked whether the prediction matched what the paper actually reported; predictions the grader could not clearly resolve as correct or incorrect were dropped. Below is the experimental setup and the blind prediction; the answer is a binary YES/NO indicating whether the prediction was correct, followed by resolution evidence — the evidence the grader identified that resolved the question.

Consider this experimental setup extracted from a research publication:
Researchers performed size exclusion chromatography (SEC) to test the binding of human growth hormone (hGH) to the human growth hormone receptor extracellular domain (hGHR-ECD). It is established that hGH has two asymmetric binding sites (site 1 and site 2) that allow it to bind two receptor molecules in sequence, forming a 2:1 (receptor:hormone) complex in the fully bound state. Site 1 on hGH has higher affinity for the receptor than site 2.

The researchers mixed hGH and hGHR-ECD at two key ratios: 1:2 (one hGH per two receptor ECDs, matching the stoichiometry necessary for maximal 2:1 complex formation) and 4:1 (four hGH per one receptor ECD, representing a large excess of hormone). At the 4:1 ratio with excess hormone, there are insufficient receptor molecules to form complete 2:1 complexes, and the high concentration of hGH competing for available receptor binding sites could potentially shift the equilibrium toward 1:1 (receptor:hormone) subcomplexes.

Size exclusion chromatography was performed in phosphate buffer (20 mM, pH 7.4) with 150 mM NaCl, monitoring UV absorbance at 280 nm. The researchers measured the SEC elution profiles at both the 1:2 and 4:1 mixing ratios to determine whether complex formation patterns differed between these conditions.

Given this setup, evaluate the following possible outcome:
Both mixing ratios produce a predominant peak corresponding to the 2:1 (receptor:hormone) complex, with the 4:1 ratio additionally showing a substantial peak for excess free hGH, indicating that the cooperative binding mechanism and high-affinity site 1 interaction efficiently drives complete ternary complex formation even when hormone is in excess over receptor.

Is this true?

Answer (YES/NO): NO